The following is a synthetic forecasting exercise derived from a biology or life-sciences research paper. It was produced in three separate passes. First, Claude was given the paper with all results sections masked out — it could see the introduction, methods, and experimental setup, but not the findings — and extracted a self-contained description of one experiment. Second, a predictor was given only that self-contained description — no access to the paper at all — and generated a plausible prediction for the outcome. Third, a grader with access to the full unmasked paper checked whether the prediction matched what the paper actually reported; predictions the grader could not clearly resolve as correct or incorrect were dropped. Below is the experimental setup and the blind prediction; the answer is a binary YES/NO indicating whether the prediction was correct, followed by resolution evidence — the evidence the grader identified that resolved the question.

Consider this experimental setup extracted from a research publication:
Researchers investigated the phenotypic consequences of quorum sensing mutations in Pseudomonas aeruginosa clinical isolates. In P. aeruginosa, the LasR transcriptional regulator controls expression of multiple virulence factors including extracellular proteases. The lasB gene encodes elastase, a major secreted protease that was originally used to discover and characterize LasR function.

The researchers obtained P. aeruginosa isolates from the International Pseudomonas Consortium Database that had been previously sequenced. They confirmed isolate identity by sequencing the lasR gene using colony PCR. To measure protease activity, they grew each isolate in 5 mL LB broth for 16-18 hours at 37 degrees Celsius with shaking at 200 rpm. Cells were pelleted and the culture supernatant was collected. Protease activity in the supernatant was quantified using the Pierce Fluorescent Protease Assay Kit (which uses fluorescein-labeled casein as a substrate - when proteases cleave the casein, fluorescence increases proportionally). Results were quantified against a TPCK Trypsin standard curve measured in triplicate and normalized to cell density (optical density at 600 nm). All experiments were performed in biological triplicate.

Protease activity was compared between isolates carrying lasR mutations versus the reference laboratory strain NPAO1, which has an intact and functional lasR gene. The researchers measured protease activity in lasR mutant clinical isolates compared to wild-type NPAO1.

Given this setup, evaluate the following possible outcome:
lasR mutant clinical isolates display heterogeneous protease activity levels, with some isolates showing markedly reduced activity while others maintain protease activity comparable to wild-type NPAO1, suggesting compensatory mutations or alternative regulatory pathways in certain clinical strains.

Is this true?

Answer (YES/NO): NO